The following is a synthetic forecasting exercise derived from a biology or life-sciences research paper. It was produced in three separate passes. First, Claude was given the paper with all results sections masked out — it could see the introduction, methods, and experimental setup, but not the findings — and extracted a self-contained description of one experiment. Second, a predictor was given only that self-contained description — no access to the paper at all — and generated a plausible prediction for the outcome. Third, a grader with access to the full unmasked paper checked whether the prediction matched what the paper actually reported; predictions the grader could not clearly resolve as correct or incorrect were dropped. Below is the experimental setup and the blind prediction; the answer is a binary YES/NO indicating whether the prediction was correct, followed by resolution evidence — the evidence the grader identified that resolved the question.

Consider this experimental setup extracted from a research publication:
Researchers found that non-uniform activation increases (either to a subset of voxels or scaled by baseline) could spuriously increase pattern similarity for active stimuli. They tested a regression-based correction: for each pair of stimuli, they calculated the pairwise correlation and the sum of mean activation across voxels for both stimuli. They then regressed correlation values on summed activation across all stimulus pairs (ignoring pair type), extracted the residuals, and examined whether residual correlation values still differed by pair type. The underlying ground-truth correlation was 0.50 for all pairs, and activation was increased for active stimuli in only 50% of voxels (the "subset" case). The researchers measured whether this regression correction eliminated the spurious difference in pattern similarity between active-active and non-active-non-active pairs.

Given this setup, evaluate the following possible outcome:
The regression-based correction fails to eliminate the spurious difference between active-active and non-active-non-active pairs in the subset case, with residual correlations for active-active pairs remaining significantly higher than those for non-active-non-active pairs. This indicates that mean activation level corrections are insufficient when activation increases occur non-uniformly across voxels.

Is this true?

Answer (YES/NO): NO